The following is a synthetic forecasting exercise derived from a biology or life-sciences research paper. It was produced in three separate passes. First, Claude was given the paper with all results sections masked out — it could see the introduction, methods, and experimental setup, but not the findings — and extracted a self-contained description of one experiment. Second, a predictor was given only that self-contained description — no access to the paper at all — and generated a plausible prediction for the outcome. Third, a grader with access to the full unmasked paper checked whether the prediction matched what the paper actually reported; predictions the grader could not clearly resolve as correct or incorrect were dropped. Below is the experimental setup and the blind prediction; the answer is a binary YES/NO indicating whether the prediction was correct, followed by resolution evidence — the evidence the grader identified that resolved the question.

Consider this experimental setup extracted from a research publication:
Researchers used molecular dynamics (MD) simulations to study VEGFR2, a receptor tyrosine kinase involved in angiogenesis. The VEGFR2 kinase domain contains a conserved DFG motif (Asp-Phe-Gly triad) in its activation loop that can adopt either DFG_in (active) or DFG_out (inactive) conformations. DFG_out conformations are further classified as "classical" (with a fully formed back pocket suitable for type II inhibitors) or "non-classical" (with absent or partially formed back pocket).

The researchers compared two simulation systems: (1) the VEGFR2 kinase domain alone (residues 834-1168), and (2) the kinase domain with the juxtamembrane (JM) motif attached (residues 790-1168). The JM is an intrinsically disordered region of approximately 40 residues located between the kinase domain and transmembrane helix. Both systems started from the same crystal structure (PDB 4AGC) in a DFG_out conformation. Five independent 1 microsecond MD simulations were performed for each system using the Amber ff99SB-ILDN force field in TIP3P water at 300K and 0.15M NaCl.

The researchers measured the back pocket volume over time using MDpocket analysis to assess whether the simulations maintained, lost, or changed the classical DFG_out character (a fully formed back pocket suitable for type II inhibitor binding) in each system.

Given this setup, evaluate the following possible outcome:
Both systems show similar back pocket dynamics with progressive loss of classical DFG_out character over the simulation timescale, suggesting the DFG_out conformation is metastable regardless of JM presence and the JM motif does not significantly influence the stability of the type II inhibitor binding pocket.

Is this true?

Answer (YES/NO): NO